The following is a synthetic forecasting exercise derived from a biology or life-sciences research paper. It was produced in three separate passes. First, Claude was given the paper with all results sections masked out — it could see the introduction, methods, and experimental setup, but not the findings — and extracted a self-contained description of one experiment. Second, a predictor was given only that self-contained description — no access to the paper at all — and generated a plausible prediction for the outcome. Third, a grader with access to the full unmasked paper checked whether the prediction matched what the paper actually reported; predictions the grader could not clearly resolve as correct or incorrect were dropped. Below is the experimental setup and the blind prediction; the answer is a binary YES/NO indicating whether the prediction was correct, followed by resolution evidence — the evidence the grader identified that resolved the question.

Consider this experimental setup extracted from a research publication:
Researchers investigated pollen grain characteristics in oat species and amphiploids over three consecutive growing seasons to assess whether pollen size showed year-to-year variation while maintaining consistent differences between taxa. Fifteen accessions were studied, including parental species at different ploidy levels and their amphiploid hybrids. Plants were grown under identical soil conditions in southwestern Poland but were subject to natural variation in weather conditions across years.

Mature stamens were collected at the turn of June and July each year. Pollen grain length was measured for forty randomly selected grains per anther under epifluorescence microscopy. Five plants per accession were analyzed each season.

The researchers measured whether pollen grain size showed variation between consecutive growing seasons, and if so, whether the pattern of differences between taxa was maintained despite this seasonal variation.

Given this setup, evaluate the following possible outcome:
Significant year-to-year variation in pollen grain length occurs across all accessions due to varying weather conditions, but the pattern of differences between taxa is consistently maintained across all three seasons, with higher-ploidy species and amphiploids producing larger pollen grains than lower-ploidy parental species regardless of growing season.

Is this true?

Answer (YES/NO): YES